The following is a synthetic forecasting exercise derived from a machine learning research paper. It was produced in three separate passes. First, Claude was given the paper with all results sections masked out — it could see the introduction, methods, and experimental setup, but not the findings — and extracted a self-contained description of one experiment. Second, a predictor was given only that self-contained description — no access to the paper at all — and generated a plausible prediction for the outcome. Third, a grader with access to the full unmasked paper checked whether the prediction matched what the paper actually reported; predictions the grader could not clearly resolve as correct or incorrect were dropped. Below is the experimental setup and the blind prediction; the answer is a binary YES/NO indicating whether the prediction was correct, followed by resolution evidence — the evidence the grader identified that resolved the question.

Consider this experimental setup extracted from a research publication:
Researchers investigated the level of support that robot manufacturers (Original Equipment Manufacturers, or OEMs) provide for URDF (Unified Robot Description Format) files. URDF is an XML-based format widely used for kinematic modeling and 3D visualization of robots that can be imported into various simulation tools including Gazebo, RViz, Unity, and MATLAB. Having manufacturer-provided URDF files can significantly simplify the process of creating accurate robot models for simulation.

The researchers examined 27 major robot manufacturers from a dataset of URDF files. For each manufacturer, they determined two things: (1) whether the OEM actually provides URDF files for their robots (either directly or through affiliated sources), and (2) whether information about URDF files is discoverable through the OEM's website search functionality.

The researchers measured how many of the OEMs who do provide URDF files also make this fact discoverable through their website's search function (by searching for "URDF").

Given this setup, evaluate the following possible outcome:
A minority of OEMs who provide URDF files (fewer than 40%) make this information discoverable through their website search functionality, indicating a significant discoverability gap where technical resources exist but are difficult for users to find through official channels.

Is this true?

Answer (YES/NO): YES